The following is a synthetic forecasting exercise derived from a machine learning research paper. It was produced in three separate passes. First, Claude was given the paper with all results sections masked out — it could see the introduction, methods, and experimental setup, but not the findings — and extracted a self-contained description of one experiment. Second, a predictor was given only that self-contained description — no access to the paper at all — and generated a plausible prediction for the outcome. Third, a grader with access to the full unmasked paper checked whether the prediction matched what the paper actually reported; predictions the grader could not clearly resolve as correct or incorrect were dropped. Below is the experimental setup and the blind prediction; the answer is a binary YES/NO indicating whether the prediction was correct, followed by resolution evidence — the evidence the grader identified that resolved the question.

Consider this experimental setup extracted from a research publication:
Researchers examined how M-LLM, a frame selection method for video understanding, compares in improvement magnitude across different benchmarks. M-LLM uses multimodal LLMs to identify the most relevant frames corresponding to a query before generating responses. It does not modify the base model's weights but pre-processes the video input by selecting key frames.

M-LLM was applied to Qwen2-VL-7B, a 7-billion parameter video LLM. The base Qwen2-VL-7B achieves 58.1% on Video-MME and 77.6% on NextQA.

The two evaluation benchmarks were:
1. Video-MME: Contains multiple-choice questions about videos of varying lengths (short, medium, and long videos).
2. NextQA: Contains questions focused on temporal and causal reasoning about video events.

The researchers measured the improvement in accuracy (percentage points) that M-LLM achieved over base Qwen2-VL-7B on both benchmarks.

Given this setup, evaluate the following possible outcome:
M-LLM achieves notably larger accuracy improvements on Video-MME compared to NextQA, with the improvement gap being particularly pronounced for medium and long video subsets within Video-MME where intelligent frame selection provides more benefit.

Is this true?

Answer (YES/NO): NO